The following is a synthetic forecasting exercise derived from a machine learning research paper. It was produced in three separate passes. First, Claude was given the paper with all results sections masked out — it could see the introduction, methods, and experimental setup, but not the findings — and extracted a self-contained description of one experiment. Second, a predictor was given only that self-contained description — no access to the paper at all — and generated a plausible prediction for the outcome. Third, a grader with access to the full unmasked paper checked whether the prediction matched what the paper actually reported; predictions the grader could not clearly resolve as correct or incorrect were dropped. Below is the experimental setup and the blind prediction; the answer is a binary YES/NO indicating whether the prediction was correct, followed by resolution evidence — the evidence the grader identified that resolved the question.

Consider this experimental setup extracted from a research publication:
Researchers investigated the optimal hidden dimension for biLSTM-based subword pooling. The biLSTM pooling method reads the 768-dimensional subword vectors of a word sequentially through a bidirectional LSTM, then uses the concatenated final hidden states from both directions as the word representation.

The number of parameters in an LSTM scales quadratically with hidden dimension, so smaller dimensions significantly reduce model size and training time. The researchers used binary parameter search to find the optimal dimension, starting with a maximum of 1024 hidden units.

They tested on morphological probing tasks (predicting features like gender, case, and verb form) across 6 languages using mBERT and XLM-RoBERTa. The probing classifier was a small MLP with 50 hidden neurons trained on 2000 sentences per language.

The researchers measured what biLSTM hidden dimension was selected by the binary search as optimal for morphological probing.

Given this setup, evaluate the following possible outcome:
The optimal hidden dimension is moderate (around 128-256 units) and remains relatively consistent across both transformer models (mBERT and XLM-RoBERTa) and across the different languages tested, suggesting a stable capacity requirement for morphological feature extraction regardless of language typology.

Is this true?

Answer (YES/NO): NO